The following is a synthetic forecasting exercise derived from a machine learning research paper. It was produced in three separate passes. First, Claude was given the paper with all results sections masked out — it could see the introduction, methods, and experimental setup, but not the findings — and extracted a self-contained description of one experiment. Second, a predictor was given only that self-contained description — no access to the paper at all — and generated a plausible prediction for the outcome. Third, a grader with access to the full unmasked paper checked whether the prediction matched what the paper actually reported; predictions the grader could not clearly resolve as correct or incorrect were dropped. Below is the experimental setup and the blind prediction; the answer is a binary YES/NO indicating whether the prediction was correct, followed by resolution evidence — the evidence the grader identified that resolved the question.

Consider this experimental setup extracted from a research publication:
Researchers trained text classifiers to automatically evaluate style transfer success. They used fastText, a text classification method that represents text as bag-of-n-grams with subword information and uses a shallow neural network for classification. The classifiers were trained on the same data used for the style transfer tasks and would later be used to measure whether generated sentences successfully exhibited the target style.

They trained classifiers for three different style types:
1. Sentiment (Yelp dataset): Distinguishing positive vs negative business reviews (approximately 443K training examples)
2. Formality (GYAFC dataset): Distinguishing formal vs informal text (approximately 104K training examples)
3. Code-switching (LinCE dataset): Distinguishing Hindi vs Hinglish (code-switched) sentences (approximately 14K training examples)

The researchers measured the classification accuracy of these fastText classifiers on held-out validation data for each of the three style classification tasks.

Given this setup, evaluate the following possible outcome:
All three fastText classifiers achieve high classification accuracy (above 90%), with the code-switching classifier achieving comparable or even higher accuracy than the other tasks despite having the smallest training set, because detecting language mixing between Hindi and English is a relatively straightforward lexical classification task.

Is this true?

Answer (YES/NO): NO